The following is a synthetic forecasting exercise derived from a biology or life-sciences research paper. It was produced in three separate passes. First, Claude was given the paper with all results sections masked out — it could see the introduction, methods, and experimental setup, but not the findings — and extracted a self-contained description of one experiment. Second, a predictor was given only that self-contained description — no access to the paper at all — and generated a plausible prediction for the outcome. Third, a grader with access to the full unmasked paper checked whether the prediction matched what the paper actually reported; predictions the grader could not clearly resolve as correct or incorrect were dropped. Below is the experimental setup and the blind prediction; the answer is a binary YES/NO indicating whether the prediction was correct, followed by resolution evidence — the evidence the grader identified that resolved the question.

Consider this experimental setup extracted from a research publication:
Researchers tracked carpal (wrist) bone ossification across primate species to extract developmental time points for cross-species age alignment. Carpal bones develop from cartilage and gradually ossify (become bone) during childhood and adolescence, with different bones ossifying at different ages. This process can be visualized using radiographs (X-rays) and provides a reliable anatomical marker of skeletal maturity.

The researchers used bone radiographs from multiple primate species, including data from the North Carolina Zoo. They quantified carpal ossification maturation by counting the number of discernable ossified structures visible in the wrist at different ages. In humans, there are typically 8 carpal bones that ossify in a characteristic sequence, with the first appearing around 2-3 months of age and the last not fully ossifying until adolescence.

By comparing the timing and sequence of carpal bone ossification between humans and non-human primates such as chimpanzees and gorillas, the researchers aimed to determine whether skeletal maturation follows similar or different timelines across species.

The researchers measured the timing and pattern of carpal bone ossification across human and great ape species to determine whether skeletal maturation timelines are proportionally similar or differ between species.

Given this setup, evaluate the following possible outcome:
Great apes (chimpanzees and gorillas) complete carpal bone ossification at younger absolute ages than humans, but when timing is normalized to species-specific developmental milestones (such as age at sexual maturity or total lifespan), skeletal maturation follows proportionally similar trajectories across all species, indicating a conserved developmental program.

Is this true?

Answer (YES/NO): NO